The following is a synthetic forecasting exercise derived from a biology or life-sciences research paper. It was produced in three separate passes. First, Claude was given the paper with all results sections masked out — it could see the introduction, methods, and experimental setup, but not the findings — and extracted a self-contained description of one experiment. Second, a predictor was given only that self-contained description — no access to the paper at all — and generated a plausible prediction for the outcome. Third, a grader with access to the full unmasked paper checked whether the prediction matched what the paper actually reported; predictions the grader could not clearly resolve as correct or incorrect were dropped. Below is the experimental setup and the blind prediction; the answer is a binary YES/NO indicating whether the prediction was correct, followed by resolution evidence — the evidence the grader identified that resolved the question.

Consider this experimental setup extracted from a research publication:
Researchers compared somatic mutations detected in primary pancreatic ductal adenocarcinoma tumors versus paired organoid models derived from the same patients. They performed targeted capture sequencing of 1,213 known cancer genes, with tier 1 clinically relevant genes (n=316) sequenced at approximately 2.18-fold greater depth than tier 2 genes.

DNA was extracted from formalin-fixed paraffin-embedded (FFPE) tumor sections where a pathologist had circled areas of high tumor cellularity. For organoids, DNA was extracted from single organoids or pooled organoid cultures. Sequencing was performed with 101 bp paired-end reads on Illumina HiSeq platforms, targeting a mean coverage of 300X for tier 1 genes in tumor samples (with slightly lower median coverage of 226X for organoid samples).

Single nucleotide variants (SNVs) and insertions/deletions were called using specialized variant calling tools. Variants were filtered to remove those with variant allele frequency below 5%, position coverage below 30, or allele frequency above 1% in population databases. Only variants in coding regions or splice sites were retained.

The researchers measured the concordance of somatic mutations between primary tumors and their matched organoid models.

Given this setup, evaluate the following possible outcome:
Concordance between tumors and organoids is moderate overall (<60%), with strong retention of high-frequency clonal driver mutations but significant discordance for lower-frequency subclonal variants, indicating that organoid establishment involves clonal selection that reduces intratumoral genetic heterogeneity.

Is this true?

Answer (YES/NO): NO